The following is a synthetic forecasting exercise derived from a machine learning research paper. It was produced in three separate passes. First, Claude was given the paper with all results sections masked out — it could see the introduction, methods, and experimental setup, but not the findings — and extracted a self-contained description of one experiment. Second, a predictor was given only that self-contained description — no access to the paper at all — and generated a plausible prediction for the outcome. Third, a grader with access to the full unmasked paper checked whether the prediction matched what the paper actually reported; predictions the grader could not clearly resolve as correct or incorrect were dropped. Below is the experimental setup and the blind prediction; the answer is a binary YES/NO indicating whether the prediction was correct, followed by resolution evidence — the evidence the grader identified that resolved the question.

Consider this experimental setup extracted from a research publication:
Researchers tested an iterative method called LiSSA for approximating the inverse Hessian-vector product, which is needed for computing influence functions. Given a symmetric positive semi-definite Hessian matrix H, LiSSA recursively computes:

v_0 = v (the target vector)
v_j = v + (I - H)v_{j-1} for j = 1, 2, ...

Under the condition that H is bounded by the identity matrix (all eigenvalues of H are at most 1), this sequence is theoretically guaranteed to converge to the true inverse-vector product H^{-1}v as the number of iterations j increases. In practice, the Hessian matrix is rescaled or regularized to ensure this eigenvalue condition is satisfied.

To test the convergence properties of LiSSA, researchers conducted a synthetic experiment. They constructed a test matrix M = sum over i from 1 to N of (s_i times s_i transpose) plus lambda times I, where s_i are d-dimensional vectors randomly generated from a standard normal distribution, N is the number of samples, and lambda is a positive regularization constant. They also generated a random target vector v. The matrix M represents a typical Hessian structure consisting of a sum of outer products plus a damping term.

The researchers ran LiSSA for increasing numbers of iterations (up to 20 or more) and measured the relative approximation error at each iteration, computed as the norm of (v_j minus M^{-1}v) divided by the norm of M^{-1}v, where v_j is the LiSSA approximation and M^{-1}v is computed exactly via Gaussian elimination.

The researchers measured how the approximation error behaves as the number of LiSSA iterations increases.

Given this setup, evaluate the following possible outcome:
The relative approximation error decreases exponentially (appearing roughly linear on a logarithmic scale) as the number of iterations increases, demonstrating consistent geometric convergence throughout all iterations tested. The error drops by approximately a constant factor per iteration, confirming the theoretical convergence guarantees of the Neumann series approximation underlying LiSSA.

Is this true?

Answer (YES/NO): NO